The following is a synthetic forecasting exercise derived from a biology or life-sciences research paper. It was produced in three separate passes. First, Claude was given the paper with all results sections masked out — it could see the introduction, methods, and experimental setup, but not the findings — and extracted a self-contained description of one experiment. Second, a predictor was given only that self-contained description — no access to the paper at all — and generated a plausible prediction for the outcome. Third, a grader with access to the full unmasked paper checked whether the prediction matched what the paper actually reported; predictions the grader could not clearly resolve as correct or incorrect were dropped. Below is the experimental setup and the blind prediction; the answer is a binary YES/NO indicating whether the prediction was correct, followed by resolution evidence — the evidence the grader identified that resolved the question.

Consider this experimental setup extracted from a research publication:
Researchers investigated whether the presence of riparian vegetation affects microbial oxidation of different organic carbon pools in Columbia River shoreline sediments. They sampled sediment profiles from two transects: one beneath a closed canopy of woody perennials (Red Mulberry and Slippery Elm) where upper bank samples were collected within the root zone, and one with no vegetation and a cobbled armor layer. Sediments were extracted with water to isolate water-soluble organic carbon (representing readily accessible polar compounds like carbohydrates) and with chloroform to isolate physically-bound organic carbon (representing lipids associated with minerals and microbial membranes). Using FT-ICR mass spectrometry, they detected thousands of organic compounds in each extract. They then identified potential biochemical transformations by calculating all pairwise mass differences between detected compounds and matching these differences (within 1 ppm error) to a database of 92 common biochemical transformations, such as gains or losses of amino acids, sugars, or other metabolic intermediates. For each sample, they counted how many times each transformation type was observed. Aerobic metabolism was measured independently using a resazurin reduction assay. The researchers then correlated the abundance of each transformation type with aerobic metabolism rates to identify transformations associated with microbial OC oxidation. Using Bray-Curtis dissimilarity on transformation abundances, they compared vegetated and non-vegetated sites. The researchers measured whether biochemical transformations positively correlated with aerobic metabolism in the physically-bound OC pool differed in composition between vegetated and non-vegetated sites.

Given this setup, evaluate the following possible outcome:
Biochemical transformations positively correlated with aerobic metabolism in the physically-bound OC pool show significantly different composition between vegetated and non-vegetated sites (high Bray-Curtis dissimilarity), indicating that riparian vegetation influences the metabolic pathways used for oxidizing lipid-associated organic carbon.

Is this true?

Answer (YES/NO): YES